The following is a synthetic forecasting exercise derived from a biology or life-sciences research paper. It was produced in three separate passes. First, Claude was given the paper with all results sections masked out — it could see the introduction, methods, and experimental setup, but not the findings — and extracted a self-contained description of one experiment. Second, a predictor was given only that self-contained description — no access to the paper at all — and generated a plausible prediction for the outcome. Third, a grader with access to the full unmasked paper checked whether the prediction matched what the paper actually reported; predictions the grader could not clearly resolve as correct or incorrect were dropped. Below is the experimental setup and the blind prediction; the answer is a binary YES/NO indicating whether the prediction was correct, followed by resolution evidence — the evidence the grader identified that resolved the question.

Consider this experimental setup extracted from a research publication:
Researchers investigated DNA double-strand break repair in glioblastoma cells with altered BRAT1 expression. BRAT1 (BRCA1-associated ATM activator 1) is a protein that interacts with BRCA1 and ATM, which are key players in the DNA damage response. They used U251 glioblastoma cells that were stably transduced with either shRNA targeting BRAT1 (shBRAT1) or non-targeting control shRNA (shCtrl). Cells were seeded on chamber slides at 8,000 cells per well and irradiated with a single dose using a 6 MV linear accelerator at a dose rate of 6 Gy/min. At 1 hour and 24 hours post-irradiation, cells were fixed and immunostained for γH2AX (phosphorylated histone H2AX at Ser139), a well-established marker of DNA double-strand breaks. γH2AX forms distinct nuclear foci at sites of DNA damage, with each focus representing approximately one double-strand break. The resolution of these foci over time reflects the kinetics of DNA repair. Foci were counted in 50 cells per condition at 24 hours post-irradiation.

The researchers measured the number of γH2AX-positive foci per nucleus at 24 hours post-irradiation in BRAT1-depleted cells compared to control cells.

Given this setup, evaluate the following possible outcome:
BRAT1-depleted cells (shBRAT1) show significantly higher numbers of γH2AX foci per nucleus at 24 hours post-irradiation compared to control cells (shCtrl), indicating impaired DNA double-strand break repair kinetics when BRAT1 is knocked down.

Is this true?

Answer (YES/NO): YES